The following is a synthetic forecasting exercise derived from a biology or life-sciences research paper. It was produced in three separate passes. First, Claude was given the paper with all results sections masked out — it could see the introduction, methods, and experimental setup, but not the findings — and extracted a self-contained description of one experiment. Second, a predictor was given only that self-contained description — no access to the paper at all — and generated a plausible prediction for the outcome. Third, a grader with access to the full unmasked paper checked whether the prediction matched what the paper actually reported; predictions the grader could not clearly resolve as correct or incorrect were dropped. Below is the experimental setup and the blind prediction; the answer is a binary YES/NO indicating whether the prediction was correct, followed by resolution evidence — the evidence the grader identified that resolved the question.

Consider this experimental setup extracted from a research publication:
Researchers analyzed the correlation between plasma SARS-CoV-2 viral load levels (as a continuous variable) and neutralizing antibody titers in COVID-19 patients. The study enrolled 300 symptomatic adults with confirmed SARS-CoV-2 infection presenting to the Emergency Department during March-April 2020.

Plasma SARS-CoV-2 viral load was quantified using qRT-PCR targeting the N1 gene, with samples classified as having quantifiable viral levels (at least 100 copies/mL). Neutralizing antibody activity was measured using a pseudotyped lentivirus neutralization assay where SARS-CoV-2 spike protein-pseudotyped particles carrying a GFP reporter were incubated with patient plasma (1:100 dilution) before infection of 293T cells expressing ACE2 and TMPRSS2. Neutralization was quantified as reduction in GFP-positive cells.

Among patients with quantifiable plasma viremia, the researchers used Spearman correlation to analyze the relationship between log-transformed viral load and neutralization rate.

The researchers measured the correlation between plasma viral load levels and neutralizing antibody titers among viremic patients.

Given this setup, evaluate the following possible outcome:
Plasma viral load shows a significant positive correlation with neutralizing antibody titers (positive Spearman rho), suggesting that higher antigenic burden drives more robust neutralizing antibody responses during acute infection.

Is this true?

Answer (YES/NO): NO